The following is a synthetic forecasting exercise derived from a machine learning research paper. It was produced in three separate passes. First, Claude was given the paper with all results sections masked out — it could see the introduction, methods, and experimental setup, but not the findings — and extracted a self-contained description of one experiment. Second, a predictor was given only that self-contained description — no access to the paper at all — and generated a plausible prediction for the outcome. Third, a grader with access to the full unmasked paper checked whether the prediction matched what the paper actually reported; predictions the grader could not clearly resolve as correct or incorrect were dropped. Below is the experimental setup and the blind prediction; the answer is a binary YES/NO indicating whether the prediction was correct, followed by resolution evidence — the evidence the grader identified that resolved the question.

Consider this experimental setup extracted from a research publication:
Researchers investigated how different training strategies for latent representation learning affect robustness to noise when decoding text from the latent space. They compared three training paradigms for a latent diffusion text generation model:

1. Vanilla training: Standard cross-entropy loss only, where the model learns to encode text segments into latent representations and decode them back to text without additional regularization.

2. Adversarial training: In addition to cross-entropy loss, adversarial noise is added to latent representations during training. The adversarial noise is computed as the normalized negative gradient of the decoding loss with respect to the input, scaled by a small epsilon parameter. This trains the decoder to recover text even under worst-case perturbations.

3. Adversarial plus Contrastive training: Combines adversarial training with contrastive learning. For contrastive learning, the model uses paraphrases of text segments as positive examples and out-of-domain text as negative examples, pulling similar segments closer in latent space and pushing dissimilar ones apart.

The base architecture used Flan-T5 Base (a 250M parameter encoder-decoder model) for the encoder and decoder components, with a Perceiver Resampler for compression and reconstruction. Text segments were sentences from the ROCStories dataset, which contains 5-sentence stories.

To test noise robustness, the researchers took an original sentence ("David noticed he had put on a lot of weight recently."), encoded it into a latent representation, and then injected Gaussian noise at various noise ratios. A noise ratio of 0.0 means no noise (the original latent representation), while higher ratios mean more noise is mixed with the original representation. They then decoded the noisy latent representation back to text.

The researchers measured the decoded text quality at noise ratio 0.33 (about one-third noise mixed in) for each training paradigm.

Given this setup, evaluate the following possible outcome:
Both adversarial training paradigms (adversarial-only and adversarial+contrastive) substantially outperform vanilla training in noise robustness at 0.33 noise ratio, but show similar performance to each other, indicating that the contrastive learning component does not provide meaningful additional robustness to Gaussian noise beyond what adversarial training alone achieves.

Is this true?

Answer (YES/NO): NO